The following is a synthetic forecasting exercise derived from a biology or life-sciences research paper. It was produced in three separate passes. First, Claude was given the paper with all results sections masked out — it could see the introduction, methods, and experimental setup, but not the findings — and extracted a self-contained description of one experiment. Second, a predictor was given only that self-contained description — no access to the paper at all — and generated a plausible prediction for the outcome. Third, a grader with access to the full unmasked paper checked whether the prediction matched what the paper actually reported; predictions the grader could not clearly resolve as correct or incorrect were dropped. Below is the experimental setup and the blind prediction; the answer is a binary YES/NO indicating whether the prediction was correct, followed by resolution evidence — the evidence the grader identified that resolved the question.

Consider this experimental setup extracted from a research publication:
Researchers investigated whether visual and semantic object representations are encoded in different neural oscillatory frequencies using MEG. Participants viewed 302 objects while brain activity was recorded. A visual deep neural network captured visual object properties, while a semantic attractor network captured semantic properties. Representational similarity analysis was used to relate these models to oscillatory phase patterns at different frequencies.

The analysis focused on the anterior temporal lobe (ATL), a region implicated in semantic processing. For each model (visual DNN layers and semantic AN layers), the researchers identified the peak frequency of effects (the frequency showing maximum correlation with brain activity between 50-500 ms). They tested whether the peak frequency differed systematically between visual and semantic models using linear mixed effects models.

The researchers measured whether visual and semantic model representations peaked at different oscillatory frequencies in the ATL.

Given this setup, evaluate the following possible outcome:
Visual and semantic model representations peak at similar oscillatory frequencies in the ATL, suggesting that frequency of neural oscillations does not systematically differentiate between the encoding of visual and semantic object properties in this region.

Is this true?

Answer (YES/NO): NO